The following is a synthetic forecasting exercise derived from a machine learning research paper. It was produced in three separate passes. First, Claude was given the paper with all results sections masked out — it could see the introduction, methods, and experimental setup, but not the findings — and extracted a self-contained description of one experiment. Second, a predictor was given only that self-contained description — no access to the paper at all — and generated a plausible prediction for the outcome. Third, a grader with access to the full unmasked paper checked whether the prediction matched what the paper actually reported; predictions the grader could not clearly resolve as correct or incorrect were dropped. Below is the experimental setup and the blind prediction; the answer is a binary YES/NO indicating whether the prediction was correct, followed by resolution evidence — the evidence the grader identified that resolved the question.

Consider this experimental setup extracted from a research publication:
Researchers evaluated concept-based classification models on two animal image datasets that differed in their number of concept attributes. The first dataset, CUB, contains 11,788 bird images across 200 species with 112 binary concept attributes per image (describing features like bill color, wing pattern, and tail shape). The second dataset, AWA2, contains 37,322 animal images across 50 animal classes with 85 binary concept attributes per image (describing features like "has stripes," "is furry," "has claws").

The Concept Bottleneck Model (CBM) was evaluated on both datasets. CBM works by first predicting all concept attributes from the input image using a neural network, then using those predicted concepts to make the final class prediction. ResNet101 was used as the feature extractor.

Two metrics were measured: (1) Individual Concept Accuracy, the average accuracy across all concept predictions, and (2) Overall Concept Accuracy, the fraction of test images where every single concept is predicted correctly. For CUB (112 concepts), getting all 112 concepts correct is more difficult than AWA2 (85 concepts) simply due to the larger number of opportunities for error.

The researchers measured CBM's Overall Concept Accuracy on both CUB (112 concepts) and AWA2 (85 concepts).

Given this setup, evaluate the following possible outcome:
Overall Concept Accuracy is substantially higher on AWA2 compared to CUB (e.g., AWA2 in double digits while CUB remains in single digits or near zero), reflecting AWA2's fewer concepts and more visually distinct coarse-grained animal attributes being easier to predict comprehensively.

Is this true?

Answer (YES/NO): NO